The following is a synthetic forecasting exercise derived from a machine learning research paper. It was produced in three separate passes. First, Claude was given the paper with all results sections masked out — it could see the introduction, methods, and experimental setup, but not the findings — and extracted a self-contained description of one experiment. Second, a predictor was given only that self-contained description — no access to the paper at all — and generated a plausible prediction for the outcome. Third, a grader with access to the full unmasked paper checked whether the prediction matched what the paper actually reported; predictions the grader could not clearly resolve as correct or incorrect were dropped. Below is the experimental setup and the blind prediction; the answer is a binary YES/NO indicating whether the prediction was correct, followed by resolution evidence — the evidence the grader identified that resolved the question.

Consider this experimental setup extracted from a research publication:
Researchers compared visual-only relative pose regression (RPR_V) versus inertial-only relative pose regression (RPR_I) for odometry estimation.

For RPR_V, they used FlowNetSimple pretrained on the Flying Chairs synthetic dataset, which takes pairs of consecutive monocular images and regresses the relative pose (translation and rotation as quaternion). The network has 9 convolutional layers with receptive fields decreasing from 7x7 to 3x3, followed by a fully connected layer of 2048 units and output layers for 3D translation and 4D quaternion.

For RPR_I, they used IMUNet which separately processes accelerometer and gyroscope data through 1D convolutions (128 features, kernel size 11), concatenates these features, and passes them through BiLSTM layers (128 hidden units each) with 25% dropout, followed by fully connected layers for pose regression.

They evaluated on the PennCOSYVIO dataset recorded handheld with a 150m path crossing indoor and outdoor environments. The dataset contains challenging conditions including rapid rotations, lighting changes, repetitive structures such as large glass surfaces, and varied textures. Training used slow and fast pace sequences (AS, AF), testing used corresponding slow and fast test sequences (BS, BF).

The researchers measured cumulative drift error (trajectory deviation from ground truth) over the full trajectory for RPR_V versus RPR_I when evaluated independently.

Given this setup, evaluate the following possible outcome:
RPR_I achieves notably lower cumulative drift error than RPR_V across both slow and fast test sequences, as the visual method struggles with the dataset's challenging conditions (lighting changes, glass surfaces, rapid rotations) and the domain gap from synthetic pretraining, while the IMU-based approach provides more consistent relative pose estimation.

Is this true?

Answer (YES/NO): NO